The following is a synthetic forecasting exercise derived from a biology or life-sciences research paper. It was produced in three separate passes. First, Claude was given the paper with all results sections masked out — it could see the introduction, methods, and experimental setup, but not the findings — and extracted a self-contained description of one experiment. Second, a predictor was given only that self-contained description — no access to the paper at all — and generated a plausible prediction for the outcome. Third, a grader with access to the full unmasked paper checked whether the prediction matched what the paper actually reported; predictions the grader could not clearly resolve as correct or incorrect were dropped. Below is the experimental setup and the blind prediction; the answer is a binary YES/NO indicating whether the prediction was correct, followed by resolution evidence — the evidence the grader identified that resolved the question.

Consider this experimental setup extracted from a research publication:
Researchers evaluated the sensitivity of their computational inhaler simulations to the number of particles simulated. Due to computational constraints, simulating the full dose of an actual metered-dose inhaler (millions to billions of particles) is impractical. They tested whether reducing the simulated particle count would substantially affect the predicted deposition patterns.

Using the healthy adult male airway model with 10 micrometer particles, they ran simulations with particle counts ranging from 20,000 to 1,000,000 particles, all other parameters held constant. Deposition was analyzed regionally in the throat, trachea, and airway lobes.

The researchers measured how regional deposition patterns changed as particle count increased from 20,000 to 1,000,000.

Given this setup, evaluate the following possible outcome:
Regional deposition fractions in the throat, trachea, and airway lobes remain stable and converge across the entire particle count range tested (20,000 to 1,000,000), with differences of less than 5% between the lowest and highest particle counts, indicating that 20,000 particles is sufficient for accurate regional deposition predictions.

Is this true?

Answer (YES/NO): NO